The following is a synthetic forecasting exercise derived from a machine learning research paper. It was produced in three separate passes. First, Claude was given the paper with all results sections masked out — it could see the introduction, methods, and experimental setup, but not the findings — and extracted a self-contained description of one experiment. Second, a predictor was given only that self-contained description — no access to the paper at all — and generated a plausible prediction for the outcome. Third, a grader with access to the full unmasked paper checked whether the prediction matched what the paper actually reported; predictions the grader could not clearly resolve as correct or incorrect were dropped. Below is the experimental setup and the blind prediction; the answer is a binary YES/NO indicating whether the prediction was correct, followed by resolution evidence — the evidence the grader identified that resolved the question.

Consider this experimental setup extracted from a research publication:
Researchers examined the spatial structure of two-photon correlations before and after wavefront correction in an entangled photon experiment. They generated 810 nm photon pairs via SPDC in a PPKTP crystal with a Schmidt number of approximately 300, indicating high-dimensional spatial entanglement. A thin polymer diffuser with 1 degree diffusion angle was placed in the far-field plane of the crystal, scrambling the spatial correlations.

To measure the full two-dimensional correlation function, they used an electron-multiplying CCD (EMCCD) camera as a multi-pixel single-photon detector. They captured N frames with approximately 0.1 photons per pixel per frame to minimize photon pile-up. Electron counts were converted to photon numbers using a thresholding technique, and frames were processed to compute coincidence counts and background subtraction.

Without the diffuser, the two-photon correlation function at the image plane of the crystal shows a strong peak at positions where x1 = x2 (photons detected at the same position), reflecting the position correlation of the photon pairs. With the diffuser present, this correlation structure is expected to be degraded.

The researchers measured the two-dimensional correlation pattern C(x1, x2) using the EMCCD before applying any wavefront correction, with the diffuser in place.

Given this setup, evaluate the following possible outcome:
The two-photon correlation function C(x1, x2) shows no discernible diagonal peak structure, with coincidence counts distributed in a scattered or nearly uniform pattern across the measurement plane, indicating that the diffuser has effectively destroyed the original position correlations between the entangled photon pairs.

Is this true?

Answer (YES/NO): YES